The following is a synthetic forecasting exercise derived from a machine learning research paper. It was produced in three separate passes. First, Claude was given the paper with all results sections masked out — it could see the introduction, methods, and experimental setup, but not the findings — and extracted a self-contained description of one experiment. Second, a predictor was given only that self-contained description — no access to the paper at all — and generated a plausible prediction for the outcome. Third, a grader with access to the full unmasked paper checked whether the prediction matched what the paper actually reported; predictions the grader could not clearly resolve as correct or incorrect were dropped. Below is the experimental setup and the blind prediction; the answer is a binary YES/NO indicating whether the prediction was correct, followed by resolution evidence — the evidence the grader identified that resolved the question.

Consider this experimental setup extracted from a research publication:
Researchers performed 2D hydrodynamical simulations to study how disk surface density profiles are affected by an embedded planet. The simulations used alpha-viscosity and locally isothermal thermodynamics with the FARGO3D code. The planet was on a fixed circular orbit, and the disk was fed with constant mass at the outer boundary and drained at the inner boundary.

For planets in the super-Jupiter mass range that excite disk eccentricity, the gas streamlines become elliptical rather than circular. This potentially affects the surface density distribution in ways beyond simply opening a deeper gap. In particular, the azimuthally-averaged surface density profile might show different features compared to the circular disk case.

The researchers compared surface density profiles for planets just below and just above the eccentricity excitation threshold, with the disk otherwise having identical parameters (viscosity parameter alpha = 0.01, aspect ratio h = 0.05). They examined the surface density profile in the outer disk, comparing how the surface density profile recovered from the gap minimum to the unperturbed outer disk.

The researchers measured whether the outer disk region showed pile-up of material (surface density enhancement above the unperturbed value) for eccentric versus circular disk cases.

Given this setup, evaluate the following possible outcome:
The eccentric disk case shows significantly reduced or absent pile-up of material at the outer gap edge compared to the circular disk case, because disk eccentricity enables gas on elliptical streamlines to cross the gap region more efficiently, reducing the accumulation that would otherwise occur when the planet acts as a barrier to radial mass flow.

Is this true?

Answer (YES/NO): YES